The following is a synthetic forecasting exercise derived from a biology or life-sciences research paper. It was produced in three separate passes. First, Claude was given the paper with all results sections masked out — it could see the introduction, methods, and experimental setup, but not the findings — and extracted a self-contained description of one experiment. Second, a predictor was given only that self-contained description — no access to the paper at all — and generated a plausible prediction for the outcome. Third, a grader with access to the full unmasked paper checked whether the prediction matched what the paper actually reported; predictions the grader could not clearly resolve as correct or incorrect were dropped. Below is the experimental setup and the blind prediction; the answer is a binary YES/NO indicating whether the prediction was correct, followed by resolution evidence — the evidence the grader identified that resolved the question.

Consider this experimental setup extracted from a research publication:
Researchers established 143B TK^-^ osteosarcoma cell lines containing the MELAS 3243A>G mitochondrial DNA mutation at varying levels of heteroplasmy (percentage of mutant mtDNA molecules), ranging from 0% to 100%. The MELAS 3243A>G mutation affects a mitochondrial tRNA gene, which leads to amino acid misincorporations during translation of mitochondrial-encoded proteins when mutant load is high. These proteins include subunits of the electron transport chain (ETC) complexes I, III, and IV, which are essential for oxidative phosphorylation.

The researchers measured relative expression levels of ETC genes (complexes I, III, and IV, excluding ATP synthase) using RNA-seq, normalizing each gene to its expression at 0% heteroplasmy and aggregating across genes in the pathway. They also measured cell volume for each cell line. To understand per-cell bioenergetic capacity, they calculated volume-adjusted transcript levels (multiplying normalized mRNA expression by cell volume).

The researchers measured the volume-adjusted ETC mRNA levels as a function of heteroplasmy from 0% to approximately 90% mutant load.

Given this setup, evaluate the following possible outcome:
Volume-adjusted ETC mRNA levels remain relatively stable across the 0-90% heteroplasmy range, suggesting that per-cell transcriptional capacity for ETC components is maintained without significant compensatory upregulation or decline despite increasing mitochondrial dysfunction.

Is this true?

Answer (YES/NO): NO